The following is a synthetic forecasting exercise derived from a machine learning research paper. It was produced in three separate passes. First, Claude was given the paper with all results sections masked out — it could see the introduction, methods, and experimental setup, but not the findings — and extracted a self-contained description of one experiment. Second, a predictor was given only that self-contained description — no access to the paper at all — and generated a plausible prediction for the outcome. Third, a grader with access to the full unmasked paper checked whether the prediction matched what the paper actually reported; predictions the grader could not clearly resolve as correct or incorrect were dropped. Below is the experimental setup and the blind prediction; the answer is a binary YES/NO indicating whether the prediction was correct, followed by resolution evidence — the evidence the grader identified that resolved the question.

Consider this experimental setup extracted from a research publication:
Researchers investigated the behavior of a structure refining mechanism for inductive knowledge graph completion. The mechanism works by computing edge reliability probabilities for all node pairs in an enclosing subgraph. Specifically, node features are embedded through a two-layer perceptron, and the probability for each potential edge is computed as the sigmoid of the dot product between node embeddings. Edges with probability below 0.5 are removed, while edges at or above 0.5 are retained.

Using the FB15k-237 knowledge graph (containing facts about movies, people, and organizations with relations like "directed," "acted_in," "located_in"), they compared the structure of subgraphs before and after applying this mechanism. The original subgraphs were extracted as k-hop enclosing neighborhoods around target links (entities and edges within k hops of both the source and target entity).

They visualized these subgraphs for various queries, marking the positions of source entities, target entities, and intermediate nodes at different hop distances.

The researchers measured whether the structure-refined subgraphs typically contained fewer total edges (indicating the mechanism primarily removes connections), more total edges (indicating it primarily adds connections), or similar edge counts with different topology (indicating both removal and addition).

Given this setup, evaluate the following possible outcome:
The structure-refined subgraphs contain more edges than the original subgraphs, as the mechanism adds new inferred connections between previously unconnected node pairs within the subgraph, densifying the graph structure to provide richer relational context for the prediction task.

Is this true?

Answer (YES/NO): YES